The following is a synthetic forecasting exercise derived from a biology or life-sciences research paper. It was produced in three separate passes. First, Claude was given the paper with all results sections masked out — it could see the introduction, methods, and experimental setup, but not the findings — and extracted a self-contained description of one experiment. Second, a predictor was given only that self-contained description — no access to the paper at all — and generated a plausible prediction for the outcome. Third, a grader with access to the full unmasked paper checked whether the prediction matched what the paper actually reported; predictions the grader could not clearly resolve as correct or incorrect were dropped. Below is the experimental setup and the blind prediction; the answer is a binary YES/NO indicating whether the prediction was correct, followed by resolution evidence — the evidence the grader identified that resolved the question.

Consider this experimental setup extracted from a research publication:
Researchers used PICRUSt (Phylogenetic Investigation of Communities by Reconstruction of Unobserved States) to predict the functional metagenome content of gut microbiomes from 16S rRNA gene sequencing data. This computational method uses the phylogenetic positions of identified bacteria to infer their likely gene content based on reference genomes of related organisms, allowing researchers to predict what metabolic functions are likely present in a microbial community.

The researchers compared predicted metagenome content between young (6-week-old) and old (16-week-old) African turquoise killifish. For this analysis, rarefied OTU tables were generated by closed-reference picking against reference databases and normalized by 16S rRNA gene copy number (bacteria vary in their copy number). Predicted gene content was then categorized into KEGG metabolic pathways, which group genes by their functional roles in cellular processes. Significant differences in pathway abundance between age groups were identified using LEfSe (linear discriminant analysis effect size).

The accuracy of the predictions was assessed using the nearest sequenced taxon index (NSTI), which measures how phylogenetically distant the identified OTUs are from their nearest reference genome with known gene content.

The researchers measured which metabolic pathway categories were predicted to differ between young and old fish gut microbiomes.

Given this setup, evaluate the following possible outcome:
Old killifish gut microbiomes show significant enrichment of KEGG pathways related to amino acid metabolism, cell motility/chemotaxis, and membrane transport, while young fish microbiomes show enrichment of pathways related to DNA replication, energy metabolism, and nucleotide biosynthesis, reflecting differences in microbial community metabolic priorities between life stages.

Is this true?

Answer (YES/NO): NO